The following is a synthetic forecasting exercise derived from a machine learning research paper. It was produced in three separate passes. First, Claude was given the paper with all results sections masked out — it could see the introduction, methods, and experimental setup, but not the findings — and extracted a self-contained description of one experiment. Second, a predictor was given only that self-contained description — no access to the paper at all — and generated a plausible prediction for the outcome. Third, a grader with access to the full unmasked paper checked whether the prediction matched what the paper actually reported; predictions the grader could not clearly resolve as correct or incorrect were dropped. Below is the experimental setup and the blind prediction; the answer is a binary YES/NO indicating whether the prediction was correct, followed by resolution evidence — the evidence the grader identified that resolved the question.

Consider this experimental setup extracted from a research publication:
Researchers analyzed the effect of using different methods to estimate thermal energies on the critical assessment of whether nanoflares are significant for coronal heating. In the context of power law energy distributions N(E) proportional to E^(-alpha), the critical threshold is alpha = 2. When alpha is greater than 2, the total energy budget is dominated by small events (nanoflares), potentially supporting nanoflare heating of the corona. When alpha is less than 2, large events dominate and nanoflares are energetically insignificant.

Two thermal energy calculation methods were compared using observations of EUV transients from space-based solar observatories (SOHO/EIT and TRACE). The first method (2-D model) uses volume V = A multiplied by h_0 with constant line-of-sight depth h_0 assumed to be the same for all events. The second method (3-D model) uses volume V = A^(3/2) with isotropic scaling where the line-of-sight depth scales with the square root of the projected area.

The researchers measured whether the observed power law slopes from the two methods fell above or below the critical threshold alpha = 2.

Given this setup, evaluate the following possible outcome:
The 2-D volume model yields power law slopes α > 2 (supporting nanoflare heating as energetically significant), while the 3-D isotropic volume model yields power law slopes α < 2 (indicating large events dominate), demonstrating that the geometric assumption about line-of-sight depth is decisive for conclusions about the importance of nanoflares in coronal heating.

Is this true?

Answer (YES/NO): YES